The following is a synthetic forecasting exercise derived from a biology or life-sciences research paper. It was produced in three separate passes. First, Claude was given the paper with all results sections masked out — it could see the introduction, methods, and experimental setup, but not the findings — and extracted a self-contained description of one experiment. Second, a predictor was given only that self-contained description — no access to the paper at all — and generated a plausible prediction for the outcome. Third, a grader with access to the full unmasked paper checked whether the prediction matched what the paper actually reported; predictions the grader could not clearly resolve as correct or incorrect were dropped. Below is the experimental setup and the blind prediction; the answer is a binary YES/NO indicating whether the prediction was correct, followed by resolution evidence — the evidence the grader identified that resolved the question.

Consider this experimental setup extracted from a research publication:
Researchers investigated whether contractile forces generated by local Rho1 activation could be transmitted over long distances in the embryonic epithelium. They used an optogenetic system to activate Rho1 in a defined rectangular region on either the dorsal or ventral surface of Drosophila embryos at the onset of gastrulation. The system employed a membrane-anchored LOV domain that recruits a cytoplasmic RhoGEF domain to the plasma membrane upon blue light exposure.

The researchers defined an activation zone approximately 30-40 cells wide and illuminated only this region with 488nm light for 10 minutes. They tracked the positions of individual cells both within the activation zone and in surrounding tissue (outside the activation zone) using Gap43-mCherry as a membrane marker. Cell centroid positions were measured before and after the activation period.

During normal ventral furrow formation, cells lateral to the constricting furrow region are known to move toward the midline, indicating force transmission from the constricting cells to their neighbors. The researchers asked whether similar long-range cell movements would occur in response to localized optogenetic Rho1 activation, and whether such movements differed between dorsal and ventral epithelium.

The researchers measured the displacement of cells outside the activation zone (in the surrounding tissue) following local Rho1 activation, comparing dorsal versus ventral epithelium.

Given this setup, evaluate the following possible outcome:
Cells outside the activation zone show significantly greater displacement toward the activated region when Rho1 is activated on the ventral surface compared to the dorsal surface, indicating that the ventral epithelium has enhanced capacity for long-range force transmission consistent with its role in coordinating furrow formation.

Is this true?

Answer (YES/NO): YES